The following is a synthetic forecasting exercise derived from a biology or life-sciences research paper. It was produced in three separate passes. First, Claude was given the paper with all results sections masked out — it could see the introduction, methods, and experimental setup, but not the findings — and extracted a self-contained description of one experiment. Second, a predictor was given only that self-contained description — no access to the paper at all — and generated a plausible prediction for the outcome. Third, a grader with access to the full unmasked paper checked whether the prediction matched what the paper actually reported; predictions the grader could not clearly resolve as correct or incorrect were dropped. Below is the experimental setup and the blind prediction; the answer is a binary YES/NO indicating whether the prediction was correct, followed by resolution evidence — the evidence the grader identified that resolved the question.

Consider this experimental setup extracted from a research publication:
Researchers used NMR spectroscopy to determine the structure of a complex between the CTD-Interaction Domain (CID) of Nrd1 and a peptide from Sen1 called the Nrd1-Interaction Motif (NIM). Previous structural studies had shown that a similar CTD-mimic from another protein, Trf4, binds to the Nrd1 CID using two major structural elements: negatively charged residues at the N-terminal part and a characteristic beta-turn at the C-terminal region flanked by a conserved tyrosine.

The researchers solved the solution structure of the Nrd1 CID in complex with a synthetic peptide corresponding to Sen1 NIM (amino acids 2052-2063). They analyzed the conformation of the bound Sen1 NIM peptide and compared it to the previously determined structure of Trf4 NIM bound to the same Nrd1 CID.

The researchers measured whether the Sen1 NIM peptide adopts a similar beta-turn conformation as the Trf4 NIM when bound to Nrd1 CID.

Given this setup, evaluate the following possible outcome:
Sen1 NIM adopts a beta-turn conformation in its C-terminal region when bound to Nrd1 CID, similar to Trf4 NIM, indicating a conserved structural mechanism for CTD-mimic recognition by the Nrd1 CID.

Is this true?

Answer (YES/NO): NO